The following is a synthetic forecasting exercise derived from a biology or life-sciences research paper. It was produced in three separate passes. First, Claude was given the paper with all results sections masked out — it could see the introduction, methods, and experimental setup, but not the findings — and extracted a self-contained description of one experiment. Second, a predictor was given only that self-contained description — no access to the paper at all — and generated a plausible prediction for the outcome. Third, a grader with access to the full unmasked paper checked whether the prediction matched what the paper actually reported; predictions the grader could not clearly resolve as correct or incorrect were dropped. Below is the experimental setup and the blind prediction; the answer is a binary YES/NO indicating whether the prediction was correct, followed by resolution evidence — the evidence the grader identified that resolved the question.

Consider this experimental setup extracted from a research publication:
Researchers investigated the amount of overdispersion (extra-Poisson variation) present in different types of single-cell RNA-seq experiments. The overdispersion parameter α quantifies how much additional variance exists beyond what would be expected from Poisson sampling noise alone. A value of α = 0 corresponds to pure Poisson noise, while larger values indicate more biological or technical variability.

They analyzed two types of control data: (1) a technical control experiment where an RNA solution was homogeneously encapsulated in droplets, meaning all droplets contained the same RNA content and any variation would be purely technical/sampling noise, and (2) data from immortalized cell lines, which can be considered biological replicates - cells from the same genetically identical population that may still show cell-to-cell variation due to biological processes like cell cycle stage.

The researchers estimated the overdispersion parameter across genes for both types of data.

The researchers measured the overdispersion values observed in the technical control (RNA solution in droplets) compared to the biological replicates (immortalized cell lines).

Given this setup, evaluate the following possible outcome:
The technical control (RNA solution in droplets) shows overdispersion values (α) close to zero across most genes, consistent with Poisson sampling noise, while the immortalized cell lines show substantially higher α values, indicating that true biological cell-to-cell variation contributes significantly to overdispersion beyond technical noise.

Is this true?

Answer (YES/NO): YES